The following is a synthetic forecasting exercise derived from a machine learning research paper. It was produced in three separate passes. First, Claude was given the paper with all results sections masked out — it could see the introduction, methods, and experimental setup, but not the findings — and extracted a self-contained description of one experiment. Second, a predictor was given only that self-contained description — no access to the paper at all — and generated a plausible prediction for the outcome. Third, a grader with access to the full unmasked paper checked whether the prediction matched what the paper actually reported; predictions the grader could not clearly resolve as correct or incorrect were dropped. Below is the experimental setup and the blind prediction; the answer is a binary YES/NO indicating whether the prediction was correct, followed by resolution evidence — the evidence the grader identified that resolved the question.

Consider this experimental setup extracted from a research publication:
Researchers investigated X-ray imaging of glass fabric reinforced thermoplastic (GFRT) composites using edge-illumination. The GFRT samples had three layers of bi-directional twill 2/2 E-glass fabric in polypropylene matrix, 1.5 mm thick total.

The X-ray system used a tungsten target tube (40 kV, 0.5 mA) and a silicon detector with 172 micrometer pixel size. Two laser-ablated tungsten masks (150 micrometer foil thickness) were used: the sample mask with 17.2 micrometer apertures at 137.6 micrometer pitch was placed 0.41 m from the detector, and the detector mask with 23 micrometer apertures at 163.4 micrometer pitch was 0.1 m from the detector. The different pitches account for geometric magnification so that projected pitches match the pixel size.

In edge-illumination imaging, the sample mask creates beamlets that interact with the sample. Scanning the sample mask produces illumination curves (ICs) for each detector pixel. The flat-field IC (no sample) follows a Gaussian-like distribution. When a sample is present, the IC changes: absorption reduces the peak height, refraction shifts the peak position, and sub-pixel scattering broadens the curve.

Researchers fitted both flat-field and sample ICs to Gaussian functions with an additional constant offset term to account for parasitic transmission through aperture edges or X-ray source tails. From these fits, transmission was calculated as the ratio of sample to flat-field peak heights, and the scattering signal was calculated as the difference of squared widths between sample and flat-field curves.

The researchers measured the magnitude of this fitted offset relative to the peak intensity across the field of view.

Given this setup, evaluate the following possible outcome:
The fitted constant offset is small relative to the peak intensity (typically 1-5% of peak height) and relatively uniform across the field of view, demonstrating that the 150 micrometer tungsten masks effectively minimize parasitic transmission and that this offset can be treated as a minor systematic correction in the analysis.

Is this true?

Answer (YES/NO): YES